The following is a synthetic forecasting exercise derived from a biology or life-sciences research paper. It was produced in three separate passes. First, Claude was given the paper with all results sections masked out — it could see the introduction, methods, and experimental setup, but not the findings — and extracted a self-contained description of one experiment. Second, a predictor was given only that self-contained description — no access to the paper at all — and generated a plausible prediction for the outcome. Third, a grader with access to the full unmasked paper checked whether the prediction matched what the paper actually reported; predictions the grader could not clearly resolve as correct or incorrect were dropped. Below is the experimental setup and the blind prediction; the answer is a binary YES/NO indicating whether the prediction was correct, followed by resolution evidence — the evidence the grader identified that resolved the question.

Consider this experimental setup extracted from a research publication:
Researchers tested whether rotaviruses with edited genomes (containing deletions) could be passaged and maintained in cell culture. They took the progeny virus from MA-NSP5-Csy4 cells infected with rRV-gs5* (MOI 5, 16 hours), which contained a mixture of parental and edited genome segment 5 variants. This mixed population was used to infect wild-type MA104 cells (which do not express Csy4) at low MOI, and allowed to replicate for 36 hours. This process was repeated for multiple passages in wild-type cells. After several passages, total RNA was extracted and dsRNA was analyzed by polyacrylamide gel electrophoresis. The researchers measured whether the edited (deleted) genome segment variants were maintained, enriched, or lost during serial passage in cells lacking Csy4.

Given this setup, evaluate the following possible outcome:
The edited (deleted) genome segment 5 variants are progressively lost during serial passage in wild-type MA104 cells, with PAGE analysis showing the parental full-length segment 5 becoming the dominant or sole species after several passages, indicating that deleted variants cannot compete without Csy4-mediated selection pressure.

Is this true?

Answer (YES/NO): NO